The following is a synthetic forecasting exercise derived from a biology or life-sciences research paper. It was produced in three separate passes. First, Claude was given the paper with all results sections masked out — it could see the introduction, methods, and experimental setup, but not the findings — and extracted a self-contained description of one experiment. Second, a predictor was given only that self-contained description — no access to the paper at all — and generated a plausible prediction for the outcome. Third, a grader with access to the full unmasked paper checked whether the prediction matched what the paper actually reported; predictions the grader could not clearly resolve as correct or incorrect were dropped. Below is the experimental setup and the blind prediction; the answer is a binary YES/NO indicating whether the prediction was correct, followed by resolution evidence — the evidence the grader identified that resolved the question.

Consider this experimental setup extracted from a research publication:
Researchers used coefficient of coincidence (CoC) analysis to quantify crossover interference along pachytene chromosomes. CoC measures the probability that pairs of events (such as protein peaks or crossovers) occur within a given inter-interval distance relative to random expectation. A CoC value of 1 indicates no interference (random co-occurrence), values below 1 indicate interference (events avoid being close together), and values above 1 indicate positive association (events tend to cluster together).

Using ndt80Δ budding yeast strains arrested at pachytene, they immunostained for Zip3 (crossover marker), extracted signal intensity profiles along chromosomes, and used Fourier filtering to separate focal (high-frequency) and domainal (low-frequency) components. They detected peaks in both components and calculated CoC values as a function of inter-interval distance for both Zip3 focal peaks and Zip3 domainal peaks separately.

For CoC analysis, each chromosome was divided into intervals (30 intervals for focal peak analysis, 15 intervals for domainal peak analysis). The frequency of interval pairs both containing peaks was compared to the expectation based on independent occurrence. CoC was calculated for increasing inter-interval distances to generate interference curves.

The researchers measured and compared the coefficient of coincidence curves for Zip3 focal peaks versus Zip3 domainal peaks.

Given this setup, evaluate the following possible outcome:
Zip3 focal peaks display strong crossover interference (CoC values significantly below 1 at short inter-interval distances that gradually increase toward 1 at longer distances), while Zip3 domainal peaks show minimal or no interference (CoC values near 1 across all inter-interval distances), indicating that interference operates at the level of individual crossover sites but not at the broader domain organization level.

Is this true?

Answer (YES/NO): NO